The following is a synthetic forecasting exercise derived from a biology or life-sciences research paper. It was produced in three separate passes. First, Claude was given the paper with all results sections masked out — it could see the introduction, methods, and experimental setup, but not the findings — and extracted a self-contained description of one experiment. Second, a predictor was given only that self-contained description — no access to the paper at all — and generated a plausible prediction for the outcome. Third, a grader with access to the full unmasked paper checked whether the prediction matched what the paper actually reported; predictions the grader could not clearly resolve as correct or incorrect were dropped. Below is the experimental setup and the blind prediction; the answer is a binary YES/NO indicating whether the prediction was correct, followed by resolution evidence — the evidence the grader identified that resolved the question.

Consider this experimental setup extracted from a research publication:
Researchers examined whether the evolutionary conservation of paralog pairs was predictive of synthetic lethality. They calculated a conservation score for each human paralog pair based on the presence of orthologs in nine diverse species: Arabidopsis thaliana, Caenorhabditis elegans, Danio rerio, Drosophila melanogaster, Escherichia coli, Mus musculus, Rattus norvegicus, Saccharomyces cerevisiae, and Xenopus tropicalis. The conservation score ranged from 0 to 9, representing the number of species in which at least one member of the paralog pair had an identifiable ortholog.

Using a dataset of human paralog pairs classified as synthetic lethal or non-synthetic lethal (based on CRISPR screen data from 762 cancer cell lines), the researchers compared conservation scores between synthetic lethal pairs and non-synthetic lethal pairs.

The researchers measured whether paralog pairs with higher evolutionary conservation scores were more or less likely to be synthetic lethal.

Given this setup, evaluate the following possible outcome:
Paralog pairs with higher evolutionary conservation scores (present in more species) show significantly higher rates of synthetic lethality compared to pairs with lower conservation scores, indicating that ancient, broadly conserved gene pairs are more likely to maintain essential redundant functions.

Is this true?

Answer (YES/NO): YES